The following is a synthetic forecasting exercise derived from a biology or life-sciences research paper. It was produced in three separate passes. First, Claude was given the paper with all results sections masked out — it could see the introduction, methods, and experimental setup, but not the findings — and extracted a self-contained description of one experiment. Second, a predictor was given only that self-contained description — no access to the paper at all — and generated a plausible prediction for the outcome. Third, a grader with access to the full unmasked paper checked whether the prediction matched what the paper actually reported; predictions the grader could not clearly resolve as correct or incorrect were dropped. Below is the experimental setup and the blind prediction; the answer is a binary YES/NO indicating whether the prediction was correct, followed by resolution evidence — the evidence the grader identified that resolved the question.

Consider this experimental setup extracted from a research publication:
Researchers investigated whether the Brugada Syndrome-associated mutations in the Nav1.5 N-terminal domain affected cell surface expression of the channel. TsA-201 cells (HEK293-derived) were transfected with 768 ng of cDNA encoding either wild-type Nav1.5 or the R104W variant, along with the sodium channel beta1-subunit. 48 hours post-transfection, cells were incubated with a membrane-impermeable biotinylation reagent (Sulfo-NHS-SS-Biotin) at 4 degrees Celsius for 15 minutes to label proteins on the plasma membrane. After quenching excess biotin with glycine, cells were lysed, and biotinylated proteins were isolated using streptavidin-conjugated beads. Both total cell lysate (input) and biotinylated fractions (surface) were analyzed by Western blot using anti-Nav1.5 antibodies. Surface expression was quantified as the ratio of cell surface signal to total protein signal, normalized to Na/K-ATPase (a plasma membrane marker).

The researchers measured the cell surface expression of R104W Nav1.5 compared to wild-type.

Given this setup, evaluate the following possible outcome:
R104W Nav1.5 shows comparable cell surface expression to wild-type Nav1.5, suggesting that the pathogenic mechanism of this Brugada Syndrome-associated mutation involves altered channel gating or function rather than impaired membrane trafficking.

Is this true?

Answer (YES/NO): NO